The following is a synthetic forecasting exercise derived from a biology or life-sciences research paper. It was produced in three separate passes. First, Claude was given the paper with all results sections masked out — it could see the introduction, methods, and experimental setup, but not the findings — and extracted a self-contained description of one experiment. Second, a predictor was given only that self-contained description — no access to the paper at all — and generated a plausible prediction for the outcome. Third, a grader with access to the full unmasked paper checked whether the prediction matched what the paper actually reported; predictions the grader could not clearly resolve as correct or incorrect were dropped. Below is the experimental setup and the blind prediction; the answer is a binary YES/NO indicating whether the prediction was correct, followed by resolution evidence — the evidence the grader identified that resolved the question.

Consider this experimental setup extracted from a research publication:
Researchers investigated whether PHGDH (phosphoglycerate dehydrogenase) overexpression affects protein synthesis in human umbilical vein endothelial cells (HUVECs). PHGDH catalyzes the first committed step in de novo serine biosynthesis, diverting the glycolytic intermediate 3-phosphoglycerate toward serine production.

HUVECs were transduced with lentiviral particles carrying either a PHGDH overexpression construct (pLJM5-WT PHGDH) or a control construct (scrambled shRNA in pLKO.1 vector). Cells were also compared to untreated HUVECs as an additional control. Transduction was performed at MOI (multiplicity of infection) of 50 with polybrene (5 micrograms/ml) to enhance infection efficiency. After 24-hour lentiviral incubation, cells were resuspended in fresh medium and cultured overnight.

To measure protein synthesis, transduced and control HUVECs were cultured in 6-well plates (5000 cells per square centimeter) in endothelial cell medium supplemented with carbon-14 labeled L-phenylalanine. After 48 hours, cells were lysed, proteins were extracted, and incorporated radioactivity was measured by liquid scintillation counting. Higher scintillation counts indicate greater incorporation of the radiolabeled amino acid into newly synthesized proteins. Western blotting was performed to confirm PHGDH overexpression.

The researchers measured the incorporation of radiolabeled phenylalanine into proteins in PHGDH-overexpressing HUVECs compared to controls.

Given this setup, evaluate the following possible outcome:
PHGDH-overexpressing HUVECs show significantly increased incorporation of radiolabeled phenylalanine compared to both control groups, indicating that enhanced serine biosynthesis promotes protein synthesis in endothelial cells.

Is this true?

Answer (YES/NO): YES